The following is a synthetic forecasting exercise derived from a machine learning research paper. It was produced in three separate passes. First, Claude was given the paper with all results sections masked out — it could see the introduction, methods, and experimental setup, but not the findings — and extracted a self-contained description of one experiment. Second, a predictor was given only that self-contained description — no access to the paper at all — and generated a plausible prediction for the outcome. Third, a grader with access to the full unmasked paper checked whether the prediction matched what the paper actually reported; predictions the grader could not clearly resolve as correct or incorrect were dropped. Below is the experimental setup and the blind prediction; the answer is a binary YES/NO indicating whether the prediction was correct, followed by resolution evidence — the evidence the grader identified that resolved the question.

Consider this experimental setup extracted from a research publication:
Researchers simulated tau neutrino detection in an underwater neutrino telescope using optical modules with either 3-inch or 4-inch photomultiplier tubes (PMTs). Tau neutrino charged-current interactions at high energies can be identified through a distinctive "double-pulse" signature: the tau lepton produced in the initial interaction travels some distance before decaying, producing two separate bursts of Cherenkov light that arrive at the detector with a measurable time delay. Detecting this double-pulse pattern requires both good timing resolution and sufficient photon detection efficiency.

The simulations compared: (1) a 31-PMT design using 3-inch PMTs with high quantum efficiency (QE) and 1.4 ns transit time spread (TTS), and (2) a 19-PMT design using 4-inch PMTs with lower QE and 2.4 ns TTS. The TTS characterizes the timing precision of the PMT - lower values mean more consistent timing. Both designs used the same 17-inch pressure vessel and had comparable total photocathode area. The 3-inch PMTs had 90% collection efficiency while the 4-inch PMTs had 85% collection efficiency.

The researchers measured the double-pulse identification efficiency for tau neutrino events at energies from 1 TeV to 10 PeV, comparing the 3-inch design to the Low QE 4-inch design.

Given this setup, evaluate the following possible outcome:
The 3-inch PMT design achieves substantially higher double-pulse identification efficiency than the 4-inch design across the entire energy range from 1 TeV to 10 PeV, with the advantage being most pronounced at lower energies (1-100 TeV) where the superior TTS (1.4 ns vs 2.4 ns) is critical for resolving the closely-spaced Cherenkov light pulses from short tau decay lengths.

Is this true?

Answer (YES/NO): NO